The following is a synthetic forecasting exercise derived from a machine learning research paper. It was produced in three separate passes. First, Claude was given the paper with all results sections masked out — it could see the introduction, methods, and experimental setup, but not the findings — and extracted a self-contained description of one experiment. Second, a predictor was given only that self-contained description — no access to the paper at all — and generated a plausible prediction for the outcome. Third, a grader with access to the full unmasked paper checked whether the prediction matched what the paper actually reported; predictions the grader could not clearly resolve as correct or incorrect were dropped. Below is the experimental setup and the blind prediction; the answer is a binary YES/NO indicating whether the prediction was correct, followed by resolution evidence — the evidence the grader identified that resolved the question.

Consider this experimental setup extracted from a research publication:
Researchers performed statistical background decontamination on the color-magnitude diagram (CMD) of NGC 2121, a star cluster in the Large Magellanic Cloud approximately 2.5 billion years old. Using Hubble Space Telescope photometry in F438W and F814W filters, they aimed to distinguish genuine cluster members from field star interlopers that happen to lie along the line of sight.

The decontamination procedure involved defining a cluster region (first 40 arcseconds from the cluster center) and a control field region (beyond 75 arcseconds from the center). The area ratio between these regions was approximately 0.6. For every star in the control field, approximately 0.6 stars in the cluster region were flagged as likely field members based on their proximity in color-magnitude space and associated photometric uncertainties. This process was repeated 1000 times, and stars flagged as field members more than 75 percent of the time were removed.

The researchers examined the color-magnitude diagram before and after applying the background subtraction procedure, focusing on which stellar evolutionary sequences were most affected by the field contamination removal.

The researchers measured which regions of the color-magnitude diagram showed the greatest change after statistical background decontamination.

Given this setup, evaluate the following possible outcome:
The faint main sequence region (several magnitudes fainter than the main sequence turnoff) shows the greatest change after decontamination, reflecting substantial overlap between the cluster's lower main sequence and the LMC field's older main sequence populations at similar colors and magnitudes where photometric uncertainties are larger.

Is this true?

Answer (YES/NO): NO